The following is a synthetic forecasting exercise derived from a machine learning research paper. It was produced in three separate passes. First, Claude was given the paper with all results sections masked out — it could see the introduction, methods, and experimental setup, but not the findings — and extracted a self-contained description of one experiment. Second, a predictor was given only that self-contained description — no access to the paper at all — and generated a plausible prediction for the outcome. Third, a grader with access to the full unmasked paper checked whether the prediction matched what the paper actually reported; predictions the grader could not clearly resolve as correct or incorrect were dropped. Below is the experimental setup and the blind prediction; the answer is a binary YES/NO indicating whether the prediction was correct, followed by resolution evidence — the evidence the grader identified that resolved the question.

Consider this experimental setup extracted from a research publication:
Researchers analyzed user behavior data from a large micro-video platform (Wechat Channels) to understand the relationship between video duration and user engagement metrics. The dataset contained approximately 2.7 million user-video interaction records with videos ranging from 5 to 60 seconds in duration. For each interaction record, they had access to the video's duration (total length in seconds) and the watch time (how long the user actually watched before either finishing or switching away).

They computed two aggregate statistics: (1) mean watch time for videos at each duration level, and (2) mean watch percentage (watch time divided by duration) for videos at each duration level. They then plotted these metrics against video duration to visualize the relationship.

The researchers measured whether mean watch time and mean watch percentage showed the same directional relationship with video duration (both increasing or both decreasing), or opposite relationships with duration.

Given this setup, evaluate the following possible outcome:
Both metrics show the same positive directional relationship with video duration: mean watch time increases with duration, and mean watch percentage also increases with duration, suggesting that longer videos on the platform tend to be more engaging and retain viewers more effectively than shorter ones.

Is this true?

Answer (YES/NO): NO